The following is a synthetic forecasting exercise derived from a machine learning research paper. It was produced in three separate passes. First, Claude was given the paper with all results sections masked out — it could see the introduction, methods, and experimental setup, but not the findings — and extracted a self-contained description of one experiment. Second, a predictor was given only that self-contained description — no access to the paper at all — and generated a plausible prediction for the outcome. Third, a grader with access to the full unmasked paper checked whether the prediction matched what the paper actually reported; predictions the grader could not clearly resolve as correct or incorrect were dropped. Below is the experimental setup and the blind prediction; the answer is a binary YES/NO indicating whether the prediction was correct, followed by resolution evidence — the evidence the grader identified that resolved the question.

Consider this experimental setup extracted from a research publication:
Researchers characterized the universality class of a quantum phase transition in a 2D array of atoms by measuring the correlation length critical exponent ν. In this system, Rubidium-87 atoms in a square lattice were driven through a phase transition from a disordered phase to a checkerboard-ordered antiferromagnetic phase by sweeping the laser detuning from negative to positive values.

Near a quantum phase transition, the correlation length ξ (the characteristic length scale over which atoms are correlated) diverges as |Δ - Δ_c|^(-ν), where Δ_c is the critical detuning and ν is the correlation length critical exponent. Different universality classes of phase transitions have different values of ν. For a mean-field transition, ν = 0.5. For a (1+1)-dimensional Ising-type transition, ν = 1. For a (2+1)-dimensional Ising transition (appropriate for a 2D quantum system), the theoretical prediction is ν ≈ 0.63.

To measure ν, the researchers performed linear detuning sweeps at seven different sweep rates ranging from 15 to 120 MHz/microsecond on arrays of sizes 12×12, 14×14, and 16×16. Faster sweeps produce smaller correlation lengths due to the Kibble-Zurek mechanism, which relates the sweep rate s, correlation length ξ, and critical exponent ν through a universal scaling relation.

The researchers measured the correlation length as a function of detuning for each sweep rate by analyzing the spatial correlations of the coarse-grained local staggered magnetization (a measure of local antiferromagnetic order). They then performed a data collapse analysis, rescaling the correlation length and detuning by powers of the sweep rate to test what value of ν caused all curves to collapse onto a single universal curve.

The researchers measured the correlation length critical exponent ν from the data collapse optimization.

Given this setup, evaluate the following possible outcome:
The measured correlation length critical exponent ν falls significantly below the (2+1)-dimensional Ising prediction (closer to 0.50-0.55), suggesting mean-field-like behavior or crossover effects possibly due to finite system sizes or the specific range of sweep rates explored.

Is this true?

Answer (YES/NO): NO